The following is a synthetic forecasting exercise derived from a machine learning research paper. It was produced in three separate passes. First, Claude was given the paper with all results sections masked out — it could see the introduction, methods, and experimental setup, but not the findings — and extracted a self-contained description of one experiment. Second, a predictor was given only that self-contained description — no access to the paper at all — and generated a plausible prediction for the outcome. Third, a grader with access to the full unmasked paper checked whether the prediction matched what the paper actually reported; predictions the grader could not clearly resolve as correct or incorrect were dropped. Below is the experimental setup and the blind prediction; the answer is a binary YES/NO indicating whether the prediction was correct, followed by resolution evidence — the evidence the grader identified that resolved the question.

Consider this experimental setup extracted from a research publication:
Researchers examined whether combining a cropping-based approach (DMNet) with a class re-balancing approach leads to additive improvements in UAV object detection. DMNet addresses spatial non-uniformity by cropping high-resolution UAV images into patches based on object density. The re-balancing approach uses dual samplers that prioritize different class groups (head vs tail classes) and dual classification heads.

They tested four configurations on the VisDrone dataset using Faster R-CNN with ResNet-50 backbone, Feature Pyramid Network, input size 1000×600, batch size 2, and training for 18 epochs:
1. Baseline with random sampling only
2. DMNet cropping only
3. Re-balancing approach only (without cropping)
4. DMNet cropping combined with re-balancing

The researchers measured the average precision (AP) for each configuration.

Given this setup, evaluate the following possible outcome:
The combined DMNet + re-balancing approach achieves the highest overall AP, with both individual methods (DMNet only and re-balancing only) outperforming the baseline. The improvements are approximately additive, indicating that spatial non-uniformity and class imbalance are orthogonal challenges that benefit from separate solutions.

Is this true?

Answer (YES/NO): NO